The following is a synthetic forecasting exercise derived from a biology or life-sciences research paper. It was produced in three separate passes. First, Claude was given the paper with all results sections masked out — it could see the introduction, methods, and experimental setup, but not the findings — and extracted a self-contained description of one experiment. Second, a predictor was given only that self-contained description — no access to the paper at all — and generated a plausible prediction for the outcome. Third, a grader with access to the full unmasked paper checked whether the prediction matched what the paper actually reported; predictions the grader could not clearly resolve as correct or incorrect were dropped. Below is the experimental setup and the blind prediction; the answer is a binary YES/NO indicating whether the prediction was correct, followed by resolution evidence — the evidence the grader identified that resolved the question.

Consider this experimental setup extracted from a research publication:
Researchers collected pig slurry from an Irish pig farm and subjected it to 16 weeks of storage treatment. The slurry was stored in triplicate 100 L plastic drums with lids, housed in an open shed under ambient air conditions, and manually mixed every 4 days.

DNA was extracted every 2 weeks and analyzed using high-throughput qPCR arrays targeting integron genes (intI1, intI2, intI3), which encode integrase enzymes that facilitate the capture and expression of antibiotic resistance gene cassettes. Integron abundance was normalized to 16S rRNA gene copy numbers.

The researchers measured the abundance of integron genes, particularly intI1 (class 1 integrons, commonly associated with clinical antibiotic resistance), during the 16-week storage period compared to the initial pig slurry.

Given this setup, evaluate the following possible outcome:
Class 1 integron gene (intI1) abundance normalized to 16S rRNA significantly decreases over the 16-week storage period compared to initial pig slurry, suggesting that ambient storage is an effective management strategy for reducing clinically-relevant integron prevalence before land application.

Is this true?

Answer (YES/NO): NO